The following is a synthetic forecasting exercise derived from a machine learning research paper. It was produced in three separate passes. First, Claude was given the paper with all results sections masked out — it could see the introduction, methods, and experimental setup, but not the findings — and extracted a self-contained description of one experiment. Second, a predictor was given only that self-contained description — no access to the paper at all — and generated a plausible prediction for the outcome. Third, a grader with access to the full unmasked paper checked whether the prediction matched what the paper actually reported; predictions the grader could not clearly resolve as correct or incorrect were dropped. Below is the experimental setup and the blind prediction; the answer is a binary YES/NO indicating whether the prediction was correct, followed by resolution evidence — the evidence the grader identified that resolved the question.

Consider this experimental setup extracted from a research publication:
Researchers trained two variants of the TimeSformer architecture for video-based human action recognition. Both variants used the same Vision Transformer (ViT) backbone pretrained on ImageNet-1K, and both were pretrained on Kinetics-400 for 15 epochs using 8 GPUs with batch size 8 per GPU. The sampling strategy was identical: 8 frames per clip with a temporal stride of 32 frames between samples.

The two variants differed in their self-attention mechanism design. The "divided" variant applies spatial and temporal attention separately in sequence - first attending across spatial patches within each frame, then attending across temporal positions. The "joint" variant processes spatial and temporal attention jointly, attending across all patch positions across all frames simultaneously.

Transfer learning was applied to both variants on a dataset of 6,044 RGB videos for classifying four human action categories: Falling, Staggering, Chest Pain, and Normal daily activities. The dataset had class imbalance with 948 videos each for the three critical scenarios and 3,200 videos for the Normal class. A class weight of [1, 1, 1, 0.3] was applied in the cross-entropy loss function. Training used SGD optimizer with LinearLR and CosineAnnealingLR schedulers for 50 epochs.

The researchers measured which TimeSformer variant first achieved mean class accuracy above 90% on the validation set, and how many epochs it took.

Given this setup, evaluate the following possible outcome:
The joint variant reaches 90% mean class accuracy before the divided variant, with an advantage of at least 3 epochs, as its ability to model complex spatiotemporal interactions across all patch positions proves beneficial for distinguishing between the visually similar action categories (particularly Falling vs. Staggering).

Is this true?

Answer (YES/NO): NO